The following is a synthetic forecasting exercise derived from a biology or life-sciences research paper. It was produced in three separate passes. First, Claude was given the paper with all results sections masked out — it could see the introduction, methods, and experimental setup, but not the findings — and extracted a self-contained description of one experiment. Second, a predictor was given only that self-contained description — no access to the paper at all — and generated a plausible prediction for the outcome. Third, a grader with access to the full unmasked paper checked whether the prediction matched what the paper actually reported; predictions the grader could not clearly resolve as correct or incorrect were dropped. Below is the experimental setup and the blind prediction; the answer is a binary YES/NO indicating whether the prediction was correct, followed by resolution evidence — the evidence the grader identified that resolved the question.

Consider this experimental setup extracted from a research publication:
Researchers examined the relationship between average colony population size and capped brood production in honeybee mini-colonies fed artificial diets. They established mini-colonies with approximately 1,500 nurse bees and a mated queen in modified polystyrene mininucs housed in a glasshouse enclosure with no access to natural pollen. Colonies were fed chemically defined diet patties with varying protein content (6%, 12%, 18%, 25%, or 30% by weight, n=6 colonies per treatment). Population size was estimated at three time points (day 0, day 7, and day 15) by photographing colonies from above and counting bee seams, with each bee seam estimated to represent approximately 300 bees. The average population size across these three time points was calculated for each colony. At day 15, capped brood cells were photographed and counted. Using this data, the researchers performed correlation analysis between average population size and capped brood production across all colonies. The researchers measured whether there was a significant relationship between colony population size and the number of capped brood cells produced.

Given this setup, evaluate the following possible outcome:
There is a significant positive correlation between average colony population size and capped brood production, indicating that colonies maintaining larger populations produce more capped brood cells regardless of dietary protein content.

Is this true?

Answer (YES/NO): NO